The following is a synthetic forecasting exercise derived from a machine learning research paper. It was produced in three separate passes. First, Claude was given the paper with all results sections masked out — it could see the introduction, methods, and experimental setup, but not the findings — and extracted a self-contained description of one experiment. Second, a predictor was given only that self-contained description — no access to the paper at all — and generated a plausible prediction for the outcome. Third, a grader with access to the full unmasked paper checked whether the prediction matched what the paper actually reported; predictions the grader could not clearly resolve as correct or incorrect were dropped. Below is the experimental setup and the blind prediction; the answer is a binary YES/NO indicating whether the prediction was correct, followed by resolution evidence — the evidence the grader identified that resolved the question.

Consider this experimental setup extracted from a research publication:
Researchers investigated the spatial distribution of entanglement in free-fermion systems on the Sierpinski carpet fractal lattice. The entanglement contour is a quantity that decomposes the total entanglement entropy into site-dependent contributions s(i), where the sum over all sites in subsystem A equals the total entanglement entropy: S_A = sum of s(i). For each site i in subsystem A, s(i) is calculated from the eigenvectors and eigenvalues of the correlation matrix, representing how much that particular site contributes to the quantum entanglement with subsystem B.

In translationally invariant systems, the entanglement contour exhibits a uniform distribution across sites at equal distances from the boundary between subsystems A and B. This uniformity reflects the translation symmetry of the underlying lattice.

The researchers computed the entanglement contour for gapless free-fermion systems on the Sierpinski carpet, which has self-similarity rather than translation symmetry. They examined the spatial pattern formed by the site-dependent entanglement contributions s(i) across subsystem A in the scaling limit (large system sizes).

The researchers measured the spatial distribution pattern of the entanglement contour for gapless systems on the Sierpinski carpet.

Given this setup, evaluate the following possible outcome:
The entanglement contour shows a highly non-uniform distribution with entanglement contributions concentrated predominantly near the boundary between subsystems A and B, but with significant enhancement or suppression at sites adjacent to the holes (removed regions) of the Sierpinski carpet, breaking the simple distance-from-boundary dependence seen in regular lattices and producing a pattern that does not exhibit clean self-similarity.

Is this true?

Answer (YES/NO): NO